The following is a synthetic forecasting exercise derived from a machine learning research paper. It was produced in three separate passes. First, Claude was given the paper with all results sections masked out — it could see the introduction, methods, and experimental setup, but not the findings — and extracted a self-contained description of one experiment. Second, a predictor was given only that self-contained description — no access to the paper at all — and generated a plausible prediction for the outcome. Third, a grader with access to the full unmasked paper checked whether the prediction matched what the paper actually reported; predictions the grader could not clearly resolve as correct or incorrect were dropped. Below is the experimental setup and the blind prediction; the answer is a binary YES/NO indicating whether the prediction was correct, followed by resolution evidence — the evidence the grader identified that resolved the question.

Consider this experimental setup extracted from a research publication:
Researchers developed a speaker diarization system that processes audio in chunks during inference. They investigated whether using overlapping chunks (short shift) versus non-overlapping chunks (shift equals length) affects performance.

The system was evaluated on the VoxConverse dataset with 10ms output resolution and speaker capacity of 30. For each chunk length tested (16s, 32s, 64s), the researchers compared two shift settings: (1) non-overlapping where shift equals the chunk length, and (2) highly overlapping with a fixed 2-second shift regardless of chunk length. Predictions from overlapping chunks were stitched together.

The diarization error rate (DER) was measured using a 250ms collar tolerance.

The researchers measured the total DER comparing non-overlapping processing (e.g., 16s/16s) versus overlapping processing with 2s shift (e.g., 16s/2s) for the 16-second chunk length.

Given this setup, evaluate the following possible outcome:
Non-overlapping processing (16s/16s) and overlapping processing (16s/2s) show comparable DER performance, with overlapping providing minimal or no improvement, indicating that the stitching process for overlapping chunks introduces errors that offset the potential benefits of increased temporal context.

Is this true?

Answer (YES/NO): NO